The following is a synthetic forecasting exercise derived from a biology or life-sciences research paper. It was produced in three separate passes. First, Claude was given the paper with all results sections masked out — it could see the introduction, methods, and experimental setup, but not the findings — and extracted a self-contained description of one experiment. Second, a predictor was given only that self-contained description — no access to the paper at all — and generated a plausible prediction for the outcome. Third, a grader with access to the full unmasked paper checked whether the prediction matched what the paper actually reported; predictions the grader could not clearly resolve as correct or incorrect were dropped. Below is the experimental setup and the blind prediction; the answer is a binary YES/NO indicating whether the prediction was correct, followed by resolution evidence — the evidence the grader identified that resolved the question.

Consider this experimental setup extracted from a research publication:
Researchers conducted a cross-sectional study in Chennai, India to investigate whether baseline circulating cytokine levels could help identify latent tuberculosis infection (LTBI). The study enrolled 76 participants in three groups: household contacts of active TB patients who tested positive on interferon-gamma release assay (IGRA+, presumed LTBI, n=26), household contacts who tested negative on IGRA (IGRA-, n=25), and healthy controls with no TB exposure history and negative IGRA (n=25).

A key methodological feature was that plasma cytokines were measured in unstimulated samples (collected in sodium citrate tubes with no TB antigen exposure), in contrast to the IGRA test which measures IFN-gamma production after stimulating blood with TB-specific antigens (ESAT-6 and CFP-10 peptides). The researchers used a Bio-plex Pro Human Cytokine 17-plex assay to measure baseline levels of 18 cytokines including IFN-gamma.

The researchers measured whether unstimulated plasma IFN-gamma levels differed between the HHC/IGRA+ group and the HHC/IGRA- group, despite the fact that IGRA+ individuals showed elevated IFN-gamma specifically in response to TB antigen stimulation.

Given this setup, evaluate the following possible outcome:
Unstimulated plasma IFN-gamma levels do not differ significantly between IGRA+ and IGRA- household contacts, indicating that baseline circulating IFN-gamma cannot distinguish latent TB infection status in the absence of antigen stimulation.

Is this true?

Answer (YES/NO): YES